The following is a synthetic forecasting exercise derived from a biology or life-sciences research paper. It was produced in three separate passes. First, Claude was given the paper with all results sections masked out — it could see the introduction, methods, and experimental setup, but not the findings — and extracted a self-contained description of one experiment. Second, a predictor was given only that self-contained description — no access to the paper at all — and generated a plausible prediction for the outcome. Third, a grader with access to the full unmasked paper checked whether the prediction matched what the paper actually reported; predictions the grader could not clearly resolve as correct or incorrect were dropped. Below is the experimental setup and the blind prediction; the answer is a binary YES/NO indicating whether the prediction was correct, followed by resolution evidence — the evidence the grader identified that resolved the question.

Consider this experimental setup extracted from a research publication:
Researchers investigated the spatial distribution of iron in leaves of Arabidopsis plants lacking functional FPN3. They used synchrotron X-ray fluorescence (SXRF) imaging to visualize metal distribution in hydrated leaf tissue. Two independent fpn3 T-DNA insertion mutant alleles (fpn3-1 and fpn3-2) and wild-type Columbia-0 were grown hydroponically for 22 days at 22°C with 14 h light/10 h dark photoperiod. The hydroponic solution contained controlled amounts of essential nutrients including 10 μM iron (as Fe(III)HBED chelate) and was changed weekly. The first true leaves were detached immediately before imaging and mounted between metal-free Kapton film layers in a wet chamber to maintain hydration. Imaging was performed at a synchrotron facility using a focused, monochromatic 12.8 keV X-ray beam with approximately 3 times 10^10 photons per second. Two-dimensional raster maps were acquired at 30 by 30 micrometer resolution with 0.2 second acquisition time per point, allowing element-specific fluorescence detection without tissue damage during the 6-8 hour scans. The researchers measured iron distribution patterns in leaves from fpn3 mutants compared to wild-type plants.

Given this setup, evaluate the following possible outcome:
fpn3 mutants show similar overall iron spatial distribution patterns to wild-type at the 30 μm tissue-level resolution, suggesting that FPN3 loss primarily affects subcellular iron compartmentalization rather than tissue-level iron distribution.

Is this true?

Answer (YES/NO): YES